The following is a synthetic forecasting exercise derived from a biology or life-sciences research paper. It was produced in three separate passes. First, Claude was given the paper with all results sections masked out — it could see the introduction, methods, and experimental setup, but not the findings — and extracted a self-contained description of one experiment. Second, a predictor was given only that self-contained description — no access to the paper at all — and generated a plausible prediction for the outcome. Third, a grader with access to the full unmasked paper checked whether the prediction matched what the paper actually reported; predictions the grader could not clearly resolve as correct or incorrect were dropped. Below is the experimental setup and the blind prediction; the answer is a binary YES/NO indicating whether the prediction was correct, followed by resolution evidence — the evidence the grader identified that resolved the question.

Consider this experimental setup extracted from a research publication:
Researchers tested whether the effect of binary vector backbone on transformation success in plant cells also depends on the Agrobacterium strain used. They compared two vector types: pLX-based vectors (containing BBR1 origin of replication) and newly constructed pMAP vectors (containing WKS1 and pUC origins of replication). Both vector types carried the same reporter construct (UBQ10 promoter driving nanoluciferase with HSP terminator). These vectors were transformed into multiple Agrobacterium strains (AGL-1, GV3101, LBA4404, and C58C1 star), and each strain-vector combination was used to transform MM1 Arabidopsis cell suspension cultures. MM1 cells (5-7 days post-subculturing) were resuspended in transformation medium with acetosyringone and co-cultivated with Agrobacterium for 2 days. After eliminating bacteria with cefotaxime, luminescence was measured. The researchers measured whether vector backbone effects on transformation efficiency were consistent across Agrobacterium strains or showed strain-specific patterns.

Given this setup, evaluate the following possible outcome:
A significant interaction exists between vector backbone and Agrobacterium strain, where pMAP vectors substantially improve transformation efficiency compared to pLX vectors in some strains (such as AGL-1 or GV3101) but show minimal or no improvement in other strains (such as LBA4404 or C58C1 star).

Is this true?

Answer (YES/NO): YES